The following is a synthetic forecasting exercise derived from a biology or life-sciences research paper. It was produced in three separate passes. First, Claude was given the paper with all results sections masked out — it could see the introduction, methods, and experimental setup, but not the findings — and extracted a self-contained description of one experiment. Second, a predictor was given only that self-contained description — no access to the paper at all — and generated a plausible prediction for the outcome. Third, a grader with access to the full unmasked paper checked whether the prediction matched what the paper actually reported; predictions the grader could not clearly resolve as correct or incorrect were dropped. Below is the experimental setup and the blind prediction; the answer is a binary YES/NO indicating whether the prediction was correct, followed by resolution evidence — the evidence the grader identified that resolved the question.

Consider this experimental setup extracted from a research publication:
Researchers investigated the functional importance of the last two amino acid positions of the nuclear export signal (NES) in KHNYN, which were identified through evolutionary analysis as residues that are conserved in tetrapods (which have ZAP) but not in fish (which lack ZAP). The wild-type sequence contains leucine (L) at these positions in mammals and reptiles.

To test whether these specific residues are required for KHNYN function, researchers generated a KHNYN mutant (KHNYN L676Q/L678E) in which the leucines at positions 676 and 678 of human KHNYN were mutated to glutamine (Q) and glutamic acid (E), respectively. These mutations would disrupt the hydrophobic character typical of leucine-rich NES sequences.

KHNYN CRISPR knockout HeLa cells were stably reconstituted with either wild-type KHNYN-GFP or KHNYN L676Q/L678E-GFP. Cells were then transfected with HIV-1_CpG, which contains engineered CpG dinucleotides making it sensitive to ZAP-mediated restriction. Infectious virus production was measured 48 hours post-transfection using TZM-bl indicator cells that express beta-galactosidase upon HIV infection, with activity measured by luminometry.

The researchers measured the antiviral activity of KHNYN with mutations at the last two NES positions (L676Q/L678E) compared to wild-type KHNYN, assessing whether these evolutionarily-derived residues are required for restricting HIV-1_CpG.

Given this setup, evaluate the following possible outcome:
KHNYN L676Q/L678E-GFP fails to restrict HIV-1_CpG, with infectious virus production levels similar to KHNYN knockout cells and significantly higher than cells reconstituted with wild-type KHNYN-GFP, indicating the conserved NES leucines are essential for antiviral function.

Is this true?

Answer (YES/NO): YES